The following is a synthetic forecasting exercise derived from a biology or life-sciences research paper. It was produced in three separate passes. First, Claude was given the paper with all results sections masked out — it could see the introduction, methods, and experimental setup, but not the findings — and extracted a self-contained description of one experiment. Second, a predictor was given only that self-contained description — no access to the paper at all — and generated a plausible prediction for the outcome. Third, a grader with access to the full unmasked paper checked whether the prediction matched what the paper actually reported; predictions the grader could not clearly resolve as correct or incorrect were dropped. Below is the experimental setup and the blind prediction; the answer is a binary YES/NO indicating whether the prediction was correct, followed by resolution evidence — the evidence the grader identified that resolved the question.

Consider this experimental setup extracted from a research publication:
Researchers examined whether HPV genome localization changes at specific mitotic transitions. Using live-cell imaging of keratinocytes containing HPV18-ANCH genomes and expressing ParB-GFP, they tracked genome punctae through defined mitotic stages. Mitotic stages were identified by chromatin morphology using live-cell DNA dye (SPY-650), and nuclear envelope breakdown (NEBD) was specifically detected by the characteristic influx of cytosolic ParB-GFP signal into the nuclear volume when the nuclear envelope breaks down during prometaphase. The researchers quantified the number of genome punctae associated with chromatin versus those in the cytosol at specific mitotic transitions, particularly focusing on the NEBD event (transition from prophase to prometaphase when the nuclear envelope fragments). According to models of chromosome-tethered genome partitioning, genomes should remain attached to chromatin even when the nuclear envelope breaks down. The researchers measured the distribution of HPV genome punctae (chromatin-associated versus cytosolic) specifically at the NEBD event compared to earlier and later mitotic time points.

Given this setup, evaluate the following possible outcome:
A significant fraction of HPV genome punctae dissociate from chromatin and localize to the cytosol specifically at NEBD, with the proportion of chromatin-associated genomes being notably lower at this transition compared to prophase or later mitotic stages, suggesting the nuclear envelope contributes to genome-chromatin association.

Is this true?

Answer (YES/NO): NO